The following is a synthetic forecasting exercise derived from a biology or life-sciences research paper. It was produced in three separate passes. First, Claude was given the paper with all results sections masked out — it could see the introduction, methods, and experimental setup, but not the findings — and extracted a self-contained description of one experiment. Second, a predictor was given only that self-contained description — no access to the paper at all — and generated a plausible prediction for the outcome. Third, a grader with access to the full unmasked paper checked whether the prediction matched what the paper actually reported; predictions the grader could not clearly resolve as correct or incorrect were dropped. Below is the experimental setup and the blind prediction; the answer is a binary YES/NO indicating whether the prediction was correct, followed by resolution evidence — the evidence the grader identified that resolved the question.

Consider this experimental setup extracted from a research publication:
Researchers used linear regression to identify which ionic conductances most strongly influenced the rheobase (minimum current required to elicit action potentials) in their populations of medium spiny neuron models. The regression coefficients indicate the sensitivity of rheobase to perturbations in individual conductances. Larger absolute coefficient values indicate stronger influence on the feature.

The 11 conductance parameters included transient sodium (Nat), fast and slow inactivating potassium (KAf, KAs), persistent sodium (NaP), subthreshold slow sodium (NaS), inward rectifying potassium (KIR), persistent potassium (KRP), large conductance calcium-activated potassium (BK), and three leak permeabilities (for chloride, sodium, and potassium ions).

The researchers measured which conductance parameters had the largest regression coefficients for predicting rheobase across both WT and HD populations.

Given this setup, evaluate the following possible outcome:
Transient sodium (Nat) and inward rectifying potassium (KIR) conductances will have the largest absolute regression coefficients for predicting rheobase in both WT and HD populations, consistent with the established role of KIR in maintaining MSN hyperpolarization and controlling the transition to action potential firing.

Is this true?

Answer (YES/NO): NO